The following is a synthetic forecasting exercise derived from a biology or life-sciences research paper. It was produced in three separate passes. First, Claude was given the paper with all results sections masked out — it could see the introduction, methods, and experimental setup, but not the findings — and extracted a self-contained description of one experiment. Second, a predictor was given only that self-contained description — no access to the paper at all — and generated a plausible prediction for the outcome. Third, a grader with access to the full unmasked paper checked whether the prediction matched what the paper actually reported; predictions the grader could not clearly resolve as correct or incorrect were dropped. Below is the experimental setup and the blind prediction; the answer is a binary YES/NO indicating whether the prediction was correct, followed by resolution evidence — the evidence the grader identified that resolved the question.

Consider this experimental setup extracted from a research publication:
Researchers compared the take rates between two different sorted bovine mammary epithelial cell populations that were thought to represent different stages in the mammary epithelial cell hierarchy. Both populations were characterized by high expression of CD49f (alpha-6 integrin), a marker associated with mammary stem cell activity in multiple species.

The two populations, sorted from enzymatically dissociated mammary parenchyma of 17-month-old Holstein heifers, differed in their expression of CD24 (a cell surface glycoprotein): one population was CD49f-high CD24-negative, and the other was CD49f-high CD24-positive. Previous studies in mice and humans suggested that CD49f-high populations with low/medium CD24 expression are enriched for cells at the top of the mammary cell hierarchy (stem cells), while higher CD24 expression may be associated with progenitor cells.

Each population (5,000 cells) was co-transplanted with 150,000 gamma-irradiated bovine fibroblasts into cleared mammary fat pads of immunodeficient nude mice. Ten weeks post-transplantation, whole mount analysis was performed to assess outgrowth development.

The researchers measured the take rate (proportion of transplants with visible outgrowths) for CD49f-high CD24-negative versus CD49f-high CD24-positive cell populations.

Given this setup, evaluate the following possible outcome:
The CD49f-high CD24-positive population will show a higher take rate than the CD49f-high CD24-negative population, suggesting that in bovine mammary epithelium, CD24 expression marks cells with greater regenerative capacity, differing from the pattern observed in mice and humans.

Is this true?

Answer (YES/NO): NO